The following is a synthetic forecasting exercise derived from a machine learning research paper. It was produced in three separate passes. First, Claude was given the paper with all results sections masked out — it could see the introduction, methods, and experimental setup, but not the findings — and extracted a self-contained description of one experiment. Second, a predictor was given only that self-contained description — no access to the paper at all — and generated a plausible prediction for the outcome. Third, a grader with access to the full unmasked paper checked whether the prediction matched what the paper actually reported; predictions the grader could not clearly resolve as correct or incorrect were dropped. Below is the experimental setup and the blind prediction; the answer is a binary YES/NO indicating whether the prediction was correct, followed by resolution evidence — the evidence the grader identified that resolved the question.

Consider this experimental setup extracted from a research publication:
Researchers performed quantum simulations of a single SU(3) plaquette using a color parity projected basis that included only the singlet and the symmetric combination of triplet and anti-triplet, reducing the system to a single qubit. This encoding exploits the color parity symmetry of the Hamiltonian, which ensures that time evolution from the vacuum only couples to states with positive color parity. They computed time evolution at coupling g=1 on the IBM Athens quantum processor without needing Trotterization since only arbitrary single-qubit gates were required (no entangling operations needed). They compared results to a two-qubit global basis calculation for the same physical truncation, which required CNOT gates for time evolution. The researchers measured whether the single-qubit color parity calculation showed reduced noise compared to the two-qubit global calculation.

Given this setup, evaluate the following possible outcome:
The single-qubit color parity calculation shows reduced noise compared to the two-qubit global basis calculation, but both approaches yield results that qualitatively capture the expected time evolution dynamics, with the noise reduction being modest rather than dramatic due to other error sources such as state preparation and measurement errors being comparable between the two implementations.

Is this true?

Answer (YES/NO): NO